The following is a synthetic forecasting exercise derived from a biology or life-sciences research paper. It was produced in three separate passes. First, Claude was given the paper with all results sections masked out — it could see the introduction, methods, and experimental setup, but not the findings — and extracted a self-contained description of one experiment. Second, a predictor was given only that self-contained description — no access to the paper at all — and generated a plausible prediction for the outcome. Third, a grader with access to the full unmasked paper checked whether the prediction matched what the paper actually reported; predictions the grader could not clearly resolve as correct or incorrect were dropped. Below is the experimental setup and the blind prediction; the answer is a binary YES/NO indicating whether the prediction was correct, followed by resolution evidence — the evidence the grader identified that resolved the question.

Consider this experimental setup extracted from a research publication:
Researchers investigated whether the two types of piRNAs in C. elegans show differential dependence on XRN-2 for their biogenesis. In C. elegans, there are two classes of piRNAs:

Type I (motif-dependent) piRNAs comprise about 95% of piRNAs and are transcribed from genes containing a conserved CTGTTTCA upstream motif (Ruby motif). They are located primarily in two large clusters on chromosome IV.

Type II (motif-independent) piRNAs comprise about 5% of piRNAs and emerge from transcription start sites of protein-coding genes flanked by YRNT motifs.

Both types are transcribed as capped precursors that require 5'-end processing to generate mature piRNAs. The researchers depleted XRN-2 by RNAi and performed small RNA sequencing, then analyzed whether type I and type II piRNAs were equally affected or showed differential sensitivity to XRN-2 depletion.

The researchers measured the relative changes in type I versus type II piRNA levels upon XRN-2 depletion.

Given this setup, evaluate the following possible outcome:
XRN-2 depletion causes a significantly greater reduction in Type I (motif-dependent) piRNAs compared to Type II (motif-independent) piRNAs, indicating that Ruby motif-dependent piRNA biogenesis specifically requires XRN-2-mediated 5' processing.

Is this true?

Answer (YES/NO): NO